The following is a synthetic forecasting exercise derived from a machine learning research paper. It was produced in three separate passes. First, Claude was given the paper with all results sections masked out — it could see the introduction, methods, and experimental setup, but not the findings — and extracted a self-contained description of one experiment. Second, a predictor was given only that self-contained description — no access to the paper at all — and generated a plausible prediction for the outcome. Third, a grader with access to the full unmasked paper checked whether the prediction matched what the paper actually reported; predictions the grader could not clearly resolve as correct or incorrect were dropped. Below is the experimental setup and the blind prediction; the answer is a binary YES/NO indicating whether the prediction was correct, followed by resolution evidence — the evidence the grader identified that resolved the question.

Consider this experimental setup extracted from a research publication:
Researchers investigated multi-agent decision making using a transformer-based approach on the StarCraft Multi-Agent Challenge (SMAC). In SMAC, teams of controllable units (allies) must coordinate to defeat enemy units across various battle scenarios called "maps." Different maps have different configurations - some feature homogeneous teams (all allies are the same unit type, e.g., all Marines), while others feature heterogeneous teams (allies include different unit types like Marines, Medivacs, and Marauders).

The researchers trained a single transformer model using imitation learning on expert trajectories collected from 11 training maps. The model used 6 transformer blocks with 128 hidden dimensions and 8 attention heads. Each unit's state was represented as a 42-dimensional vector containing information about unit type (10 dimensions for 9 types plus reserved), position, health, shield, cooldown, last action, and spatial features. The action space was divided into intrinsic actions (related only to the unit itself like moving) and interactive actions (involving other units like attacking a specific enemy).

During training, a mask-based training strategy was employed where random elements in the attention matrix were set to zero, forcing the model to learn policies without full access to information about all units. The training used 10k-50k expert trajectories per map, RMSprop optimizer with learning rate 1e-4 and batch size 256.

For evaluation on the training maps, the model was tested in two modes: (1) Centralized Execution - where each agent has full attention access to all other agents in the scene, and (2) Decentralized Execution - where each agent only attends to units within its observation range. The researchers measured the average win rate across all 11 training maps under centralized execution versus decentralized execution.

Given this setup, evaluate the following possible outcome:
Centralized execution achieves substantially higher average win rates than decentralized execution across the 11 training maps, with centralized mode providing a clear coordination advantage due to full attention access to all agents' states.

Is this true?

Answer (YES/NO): NO